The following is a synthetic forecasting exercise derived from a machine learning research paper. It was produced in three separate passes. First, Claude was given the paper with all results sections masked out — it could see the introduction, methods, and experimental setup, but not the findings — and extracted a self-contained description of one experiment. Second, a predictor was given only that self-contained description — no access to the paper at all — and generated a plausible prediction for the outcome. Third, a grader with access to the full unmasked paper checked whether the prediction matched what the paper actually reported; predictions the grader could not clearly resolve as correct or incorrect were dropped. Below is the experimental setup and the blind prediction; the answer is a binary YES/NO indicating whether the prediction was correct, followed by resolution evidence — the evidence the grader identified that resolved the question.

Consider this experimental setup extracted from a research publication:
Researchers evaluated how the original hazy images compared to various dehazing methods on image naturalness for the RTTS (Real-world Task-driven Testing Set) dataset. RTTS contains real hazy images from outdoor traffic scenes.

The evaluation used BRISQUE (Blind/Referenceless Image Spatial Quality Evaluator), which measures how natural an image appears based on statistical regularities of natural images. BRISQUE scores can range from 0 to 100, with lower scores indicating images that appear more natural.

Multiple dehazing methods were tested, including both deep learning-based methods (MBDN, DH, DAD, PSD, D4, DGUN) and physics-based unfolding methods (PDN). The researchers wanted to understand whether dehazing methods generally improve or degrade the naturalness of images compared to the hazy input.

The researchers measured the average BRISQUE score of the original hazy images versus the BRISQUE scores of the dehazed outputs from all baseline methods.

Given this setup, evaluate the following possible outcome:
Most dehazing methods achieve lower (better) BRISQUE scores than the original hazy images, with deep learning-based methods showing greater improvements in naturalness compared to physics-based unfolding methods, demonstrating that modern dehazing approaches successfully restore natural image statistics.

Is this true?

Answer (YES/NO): NO